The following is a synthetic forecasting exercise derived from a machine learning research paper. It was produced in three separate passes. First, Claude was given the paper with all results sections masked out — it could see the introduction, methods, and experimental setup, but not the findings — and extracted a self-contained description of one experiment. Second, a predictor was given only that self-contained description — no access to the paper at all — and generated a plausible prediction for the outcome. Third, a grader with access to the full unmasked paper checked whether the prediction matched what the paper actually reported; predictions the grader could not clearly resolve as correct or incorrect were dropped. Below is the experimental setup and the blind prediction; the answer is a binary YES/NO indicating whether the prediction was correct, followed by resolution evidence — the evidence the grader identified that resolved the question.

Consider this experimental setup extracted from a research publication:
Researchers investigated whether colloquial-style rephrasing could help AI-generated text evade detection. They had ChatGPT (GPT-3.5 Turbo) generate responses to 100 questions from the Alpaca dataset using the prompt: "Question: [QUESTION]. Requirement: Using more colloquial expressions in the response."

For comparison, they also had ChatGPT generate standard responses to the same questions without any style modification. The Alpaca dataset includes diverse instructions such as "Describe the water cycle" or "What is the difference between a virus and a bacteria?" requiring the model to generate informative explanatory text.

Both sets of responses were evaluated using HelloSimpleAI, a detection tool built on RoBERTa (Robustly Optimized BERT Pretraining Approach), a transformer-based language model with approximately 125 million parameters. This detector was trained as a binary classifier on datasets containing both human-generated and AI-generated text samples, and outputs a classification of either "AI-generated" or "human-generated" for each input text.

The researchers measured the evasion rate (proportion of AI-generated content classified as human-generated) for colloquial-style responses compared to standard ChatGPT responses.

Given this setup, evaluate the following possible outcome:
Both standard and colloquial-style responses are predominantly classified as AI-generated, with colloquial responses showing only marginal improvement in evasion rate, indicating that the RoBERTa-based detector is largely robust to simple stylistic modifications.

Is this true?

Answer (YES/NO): YES